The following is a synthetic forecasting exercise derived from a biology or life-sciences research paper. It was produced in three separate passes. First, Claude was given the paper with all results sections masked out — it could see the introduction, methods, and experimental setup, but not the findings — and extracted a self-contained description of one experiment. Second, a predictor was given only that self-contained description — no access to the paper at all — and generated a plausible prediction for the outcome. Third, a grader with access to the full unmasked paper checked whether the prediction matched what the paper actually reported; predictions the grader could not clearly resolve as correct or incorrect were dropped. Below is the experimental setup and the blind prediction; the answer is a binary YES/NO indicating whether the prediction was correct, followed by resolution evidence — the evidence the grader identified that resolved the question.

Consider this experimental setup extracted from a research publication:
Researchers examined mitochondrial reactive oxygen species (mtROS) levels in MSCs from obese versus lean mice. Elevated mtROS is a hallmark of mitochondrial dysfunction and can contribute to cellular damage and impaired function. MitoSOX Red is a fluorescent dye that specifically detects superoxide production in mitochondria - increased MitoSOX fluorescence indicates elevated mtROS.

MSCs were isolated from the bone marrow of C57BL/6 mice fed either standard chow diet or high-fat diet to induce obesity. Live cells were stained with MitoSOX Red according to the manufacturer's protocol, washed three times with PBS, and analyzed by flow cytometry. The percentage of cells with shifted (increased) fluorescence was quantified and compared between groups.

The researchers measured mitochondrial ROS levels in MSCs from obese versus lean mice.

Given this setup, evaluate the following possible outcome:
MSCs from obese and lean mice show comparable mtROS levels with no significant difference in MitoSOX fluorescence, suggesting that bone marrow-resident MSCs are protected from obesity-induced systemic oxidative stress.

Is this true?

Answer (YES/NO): NO